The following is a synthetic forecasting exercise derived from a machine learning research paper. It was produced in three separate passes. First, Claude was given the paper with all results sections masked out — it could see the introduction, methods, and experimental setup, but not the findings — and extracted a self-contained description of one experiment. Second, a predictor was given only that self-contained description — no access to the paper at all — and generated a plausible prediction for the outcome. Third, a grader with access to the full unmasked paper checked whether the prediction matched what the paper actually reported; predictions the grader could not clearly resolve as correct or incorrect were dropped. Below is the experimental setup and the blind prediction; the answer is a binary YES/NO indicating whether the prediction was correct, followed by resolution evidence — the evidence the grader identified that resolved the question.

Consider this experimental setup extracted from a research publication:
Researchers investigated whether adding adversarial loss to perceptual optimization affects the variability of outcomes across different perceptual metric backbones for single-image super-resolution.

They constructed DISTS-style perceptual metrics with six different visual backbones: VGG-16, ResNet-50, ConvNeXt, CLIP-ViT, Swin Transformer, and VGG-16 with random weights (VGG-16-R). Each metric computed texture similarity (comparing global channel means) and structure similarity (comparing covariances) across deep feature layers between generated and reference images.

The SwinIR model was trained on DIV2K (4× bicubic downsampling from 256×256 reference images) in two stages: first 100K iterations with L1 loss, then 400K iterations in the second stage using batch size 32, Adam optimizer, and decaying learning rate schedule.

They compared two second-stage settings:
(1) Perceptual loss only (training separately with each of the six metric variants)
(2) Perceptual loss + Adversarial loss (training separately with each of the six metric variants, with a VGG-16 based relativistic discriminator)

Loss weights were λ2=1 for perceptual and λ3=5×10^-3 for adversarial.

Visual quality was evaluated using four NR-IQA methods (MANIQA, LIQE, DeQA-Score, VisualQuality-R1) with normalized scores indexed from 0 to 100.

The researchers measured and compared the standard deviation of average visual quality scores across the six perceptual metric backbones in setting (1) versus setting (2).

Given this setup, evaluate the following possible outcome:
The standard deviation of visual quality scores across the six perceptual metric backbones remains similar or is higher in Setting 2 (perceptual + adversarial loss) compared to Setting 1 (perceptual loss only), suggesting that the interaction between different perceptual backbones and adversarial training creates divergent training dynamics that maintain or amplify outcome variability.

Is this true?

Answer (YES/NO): NO